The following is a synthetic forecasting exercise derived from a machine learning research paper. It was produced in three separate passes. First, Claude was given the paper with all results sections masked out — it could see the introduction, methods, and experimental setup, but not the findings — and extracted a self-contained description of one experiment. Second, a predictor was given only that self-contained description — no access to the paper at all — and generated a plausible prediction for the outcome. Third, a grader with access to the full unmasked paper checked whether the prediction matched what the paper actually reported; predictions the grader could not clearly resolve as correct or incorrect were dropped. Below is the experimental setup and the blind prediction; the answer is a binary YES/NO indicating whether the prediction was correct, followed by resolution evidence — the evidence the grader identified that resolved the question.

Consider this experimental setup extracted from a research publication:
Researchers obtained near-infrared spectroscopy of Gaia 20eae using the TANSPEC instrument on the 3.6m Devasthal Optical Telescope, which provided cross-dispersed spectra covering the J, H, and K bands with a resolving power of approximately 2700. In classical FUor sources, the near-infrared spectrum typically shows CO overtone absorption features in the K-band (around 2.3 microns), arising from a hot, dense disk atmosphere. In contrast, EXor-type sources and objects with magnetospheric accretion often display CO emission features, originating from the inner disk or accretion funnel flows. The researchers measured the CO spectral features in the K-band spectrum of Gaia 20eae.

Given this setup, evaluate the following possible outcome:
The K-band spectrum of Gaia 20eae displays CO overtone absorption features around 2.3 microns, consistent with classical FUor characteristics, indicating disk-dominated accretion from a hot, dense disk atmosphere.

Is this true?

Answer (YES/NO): NO